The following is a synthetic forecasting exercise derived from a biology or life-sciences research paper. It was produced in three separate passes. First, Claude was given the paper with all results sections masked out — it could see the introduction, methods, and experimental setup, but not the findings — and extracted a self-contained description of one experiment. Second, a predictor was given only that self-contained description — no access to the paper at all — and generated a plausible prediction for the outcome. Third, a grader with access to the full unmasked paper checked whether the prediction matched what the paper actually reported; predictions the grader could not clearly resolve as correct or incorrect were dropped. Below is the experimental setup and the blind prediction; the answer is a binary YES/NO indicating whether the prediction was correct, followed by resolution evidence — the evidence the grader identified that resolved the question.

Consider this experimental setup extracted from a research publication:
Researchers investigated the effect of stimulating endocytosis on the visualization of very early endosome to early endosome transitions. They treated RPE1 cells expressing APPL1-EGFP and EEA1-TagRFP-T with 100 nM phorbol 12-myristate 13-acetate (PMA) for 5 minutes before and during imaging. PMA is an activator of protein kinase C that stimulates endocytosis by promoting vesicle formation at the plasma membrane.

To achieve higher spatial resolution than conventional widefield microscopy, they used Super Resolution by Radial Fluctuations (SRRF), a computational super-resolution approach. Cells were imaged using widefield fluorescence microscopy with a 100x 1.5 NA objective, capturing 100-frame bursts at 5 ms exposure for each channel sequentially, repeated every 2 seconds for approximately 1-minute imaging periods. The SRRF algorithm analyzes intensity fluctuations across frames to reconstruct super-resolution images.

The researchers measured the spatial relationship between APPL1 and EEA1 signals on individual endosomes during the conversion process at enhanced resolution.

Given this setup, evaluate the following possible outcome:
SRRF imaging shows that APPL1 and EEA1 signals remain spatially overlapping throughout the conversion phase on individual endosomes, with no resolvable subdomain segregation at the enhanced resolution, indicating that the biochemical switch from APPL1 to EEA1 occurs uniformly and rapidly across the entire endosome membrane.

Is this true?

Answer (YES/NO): NO